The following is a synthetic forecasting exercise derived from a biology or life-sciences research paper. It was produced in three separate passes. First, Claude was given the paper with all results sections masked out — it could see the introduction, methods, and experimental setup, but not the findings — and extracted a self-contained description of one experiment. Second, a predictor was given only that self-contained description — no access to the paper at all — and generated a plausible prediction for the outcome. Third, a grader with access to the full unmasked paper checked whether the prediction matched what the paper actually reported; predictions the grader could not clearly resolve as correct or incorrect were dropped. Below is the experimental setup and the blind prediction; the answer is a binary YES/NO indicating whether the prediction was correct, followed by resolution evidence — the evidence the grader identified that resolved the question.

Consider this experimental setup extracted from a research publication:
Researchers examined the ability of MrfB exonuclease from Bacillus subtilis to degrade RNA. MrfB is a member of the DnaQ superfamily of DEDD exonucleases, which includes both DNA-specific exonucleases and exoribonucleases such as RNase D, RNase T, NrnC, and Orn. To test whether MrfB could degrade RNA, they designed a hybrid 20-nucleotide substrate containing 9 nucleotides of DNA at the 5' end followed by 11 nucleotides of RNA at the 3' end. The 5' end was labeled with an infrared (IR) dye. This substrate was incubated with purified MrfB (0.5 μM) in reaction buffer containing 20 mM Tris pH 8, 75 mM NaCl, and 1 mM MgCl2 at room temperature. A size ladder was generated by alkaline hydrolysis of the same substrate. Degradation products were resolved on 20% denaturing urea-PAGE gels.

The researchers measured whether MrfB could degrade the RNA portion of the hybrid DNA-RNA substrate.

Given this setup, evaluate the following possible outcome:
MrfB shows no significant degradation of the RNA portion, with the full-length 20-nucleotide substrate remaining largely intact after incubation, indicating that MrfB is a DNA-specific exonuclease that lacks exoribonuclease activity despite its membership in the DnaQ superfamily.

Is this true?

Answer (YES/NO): YES